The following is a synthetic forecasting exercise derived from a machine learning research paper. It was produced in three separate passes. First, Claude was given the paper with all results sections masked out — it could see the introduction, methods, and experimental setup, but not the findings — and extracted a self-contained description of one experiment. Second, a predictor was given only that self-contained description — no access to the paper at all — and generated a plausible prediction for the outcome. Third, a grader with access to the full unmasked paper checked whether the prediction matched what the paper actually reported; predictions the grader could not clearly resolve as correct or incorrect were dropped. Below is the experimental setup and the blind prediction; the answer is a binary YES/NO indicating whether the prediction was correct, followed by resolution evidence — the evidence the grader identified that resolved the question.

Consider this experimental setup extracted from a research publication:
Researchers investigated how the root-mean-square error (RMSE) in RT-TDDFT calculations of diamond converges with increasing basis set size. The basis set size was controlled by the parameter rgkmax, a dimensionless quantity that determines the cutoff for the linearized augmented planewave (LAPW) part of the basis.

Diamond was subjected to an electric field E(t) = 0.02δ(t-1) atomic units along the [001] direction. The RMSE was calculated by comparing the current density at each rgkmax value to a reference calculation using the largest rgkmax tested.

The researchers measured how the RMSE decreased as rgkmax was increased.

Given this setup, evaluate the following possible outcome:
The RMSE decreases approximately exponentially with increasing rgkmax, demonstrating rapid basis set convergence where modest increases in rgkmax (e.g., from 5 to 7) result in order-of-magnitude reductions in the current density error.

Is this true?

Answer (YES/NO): YES